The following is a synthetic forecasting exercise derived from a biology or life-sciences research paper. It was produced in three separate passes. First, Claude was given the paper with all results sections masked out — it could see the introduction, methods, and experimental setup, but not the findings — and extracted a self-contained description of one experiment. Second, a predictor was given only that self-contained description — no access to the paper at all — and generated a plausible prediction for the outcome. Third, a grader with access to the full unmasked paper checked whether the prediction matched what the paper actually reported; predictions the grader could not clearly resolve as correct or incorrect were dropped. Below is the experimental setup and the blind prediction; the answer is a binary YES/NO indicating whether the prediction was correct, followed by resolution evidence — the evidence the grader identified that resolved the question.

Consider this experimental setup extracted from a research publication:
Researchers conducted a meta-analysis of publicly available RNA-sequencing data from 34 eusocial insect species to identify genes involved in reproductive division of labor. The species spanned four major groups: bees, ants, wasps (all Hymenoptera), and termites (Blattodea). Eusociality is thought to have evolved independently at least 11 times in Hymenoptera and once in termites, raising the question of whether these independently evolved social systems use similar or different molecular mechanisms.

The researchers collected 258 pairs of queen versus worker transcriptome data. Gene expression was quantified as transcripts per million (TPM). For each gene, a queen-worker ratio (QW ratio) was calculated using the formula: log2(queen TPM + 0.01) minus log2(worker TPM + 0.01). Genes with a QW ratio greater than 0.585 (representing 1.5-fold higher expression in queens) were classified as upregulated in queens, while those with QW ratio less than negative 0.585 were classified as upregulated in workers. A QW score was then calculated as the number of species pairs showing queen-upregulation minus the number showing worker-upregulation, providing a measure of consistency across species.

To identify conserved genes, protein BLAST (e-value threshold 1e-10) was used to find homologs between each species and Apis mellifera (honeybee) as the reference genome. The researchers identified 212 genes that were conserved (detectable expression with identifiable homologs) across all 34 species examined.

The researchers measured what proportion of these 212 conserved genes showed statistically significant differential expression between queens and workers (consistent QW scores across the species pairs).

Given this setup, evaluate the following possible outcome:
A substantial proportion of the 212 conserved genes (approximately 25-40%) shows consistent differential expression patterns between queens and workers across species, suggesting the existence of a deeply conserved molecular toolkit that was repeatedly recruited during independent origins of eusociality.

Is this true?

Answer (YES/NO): NO